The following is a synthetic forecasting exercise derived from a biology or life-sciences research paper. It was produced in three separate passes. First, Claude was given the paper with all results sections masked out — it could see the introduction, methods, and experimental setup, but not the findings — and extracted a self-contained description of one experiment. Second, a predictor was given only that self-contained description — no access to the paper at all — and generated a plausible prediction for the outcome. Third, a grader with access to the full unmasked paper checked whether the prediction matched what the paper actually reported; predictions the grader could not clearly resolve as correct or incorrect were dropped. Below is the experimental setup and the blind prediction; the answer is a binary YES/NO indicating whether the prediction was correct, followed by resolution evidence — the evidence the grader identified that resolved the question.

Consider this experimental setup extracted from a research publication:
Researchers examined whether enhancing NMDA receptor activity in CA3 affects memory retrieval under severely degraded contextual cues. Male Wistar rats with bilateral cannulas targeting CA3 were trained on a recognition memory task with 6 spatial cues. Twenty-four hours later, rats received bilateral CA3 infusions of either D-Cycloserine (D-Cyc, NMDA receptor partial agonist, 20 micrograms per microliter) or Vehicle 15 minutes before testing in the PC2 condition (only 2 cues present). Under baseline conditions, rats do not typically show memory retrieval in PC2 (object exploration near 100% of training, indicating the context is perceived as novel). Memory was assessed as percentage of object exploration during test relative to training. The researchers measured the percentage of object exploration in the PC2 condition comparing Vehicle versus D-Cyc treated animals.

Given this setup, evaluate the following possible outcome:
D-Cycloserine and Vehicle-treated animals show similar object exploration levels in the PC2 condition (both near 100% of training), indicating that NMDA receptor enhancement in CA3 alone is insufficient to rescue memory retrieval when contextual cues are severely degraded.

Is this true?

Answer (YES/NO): NO